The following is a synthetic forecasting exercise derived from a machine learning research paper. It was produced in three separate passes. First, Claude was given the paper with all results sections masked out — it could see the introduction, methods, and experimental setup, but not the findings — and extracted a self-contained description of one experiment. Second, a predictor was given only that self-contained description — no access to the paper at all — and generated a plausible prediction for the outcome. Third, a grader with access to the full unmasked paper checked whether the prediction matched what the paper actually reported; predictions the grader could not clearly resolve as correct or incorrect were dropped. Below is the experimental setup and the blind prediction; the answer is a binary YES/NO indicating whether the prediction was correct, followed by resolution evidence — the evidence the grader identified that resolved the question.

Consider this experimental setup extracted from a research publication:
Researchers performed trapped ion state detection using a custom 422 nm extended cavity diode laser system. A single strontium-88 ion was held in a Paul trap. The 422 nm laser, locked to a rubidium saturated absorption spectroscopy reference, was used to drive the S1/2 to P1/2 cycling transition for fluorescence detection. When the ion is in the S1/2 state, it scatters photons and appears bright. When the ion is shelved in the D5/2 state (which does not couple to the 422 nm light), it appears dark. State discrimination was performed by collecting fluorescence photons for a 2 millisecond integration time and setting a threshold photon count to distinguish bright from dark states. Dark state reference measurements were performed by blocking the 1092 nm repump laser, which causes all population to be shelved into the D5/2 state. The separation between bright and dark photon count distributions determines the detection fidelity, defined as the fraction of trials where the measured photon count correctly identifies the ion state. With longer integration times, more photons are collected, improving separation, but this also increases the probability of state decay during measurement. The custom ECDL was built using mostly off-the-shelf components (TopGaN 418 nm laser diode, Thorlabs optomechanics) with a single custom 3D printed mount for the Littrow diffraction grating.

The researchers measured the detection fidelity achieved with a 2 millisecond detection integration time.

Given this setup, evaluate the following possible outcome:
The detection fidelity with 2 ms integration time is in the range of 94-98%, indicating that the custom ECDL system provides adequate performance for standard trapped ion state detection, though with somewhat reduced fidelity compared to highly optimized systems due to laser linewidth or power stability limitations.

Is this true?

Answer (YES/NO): NO